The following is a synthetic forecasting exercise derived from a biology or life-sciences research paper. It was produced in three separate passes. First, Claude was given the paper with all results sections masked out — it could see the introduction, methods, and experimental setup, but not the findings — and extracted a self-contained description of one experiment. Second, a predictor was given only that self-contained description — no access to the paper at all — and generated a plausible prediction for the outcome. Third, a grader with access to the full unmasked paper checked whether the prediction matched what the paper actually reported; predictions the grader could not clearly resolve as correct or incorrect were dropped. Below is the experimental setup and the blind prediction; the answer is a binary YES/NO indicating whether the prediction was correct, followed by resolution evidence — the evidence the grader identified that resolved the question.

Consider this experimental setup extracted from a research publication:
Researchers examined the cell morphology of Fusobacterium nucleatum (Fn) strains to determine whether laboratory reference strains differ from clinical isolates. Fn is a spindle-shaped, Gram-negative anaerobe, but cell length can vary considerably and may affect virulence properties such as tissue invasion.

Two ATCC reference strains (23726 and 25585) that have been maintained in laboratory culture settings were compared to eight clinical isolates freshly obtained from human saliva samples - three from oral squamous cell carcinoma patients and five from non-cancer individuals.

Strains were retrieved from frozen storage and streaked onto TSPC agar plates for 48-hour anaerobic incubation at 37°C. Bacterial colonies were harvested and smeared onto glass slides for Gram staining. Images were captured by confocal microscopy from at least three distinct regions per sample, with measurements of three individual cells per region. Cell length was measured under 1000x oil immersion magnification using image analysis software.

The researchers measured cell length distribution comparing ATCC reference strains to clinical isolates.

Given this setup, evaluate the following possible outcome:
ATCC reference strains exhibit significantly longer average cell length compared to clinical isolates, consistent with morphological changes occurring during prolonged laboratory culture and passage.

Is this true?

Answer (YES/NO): NO